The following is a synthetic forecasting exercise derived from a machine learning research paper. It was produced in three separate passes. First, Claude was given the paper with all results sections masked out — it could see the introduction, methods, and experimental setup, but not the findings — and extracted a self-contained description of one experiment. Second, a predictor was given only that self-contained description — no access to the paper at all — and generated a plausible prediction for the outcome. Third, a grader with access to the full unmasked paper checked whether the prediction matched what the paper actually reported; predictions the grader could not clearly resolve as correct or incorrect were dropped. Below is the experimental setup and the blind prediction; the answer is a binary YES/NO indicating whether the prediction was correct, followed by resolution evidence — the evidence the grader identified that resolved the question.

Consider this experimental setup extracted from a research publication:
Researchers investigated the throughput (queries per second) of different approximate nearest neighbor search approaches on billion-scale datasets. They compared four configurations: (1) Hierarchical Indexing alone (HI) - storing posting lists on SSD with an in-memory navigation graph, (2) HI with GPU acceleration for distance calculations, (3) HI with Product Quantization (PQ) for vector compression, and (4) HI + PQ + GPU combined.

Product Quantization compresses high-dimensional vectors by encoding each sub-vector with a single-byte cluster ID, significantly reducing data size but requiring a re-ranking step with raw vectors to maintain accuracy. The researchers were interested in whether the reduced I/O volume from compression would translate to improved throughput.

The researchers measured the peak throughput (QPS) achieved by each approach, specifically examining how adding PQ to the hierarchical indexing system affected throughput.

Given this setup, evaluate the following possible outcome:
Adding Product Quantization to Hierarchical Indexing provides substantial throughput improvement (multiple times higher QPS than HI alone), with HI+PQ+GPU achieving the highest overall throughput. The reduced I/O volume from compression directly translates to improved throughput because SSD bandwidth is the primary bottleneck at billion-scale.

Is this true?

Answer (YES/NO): NO